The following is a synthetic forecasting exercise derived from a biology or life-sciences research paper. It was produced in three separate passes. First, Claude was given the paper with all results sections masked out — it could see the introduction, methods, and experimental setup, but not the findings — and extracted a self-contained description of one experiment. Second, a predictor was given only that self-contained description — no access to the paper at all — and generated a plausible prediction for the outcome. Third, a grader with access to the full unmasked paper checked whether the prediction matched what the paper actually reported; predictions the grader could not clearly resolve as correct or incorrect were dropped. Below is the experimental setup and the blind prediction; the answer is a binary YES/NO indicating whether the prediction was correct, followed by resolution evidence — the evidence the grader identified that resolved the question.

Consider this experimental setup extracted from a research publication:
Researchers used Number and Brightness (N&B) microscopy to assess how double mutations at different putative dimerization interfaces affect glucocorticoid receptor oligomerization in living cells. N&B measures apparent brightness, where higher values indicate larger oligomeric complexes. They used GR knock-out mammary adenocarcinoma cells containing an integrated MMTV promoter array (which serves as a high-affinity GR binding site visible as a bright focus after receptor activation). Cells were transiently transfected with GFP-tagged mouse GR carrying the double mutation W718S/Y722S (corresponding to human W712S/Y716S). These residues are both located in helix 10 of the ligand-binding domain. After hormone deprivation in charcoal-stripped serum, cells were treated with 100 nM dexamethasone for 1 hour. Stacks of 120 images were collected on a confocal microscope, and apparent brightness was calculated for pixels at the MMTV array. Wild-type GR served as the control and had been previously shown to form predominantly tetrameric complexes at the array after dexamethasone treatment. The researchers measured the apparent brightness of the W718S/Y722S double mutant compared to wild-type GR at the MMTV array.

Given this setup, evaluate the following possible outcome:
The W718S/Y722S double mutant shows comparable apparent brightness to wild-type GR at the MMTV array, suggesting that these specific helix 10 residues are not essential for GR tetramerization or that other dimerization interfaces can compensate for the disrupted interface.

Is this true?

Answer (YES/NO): NO